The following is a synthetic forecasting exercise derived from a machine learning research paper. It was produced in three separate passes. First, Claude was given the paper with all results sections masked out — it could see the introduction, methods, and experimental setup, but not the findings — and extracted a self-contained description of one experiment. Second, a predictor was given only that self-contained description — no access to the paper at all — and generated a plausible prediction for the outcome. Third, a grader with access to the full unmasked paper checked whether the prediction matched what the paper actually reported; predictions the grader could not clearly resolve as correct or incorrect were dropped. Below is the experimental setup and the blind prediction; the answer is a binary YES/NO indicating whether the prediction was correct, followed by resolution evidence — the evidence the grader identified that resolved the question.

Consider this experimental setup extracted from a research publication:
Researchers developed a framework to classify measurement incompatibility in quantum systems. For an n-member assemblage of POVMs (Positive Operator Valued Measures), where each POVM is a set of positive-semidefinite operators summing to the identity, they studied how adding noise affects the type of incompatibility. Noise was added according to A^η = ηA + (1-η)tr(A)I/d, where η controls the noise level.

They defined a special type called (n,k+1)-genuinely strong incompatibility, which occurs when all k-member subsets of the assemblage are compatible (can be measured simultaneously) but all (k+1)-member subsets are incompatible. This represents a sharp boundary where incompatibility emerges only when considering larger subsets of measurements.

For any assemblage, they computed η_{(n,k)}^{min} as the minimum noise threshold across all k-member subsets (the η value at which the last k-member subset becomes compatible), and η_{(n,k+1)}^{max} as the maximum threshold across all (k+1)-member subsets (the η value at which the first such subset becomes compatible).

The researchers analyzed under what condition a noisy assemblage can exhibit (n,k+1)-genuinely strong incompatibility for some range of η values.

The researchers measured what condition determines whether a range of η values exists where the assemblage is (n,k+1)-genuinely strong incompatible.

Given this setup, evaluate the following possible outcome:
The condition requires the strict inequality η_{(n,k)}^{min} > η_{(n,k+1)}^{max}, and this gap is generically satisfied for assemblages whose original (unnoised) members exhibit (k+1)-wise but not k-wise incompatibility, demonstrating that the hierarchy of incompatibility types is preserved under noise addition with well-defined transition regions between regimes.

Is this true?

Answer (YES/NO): NO